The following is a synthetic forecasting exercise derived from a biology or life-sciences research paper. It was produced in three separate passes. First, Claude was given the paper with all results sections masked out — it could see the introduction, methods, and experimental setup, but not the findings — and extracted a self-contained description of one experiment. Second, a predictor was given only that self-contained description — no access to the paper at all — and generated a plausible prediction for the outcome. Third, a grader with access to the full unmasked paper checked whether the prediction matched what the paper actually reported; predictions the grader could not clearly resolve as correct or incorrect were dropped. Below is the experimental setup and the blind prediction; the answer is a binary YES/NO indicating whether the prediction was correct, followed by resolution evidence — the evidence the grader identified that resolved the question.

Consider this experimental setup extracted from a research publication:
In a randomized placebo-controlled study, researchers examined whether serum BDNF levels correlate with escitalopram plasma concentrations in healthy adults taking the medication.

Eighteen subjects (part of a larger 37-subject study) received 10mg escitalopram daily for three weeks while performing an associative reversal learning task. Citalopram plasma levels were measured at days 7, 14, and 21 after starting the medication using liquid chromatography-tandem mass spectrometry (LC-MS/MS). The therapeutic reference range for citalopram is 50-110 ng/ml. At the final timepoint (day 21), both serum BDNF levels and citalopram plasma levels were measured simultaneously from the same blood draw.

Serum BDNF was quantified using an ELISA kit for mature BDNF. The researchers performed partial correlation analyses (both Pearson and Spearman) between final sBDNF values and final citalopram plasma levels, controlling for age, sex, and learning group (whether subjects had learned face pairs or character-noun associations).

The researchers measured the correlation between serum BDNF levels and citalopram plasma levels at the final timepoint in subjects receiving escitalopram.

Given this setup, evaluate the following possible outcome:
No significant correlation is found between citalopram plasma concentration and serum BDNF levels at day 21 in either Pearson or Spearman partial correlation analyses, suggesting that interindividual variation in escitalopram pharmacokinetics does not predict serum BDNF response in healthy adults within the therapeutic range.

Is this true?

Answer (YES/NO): NO